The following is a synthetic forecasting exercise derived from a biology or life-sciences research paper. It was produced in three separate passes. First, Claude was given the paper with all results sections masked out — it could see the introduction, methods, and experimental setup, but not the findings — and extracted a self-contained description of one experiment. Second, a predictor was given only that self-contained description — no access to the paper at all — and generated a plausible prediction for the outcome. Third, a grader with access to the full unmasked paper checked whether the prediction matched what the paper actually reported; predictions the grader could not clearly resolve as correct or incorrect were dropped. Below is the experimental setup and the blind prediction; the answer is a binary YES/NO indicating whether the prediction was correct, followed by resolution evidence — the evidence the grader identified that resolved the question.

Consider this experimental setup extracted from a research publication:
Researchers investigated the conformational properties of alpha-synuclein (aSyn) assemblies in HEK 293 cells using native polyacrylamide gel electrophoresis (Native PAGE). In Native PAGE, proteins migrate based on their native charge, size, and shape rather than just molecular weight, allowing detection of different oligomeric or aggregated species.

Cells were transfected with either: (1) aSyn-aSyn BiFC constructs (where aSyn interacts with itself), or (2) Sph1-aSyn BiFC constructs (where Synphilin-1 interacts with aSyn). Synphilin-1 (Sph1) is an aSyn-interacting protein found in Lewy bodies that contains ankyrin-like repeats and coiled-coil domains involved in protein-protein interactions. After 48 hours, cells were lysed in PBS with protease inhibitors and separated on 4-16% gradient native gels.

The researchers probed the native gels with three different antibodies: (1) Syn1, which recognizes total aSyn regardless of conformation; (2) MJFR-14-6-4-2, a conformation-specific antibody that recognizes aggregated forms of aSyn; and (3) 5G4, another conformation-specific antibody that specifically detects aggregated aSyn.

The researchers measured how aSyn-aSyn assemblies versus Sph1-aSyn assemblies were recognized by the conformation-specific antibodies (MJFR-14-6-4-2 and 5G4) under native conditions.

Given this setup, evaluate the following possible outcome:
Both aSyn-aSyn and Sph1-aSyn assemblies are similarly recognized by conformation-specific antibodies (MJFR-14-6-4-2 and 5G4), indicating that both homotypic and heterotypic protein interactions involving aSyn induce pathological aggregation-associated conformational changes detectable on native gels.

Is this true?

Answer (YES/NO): NO